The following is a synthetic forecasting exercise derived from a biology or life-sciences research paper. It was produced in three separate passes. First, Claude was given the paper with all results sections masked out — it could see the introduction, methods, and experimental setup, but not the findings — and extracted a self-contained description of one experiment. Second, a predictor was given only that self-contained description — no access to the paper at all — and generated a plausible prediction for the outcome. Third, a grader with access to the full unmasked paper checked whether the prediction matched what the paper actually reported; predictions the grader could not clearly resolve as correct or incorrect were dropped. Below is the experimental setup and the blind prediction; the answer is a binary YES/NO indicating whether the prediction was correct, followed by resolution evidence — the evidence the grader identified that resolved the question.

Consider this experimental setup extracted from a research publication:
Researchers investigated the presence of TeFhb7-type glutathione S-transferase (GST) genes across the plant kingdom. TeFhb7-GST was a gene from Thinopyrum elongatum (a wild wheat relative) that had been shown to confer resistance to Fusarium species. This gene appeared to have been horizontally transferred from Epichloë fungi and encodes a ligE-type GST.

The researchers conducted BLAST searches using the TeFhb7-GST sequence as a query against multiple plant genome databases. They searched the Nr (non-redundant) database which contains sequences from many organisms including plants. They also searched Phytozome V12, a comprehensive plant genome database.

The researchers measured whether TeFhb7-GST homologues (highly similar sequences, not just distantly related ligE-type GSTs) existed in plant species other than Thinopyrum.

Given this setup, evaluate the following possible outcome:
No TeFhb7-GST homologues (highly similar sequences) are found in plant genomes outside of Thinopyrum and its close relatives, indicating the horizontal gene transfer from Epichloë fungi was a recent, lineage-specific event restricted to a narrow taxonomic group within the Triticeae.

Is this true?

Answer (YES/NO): YES